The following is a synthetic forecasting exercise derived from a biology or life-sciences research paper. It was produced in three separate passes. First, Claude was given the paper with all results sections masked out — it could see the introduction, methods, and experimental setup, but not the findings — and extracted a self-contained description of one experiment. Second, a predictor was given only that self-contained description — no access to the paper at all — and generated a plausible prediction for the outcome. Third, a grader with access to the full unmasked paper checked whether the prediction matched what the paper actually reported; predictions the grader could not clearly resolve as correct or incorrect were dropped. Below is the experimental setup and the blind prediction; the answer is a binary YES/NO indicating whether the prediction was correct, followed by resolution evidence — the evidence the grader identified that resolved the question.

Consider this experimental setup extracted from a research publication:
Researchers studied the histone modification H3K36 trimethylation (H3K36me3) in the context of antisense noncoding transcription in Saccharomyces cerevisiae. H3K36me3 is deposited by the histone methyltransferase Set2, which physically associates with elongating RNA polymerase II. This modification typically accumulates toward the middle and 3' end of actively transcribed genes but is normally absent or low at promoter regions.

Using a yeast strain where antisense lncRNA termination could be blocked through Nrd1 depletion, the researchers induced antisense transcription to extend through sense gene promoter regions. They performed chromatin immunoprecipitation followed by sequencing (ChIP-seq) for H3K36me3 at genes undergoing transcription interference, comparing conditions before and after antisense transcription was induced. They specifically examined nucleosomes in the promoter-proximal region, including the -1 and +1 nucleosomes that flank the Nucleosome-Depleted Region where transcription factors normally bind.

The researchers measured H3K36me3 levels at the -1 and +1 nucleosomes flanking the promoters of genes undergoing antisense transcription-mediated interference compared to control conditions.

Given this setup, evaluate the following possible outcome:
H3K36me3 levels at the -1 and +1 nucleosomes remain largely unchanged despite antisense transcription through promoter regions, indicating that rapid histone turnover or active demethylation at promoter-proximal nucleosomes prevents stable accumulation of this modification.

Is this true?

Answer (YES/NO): NO